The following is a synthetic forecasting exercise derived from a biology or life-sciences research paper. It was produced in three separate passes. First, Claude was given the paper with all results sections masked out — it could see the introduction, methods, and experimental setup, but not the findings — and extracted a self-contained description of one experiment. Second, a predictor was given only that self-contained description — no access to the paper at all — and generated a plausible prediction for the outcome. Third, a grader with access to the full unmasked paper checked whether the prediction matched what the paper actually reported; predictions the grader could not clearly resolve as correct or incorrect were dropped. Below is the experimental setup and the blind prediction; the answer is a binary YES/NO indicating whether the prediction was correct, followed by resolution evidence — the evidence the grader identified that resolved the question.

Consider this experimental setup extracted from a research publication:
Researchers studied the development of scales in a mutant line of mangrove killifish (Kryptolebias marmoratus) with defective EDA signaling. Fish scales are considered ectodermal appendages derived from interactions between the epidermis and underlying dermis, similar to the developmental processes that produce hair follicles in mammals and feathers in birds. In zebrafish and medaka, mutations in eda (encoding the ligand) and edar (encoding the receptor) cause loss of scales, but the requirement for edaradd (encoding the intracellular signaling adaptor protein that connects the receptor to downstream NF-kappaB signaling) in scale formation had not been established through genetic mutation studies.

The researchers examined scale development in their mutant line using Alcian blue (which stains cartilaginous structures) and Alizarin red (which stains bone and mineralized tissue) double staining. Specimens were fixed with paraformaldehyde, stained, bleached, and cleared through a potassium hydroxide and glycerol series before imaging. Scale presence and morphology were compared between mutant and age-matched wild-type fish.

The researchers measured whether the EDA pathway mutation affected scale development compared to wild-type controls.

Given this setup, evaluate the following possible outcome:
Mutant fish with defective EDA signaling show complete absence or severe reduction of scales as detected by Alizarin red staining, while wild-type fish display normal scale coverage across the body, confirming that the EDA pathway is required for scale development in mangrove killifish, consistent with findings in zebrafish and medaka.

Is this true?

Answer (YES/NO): YES